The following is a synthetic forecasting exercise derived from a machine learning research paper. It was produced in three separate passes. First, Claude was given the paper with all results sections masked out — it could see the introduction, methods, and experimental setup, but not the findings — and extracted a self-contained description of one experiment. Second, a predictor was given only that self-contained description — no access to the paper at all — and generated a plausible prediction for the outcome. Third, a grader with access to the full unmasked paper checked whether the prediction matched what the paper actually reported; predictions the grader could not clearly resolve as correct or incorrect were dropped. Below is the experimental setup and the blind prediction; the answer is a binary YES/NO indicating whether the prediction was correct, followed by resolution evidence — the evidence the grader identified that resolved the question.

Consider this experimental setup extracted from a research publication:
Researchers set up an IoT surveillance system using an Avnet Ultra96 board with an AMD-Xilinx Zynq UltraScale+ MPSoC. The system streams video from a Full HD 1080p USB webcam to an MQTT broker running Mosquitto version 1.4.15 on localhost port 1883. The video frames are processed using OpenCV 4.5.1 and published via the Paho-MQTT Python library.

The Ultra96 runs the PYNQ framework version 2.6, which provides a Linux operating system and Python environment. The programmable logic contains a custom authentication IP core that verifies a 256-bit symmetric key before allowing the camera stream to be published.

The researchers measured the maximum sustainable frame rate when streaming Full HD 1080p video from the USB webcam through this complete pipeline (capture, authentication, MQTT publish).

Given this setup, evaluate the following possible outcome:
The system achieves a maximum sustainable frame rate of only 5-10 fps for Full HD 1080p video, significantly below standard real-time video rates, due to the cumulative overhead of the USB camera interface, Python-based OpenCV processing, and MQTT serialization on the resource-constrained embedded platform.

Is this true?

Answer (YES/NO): NO